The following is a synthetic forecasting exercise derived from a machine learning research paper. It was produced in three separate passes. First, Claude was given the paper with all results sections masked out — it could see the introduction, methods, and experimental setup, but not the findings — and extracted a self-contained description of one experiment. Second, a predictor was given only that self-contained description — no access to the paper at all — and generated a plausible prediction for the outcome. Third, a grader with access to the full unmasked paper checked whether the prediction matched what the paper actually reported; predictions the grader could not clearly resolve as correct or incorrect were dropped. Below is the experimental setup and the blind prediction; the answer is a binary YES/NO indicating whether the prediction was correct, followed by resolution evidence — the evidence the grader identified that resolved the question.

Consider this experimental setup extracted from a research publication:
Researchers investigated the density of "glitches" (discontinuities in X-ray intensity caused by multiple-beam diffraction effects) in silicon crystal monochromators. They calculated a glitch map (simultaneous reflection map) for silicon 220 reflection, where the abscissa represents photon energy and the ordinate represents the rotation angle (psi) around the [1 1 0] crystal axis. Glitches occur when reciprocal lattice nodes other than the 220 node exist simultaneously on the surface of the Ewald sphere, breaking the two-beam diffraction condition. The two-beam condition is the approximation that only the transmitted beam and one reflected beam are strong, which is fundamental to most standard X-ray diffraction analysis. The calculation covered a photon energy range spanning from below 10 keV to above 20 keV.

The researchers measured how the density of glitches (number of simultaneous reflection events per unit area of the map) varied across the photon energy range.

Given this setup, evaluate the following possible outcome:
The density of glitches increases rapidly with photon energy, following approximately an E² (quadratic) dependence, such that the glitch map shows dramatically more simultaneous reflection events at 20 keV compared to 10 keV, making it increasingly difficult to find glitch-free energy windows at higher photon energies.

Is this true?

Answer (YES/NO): NO